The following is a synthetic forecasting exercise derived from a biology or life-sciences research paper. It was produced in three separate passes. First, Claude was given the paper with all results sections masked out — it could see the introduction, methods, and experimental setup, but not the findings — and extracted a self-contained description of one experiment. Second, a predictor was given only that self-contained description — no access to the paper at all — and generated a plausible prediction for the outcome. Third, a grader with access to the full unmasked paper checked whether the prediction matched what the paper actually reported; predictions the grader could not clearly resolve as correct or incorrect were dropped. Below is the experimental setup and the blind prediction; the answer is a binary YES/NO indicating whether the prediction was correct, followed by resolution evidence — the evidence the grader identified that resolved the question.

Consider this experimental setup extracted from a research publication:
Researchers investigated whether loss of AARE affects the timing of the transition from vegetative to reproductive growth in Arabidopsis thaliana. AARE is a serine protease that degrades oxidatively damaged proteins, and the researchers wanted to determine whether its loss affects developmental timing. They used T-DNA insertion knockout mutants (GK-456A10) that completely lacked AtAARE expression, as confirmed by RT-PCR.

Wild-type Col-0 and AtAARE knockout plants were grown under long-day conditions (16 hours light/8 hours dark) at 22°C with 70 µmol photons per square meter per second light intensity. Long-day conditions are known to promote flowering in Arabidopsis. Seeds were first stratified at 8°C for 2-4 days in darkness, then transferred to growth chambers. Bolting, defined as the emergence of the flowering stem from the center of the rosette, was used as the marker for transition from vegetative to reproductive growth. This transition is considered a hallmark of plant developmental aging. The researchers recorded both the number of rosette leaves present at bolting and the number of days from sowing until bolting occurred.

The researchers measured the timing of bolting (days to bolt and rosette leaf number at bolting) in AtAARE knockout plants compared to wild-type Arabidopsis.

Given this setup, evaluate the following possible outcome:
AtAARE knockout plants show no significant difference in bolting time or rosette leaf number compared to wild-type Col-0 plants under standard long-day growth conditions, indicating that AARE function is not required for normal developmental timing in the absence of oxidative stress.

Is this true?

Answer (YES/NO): NO